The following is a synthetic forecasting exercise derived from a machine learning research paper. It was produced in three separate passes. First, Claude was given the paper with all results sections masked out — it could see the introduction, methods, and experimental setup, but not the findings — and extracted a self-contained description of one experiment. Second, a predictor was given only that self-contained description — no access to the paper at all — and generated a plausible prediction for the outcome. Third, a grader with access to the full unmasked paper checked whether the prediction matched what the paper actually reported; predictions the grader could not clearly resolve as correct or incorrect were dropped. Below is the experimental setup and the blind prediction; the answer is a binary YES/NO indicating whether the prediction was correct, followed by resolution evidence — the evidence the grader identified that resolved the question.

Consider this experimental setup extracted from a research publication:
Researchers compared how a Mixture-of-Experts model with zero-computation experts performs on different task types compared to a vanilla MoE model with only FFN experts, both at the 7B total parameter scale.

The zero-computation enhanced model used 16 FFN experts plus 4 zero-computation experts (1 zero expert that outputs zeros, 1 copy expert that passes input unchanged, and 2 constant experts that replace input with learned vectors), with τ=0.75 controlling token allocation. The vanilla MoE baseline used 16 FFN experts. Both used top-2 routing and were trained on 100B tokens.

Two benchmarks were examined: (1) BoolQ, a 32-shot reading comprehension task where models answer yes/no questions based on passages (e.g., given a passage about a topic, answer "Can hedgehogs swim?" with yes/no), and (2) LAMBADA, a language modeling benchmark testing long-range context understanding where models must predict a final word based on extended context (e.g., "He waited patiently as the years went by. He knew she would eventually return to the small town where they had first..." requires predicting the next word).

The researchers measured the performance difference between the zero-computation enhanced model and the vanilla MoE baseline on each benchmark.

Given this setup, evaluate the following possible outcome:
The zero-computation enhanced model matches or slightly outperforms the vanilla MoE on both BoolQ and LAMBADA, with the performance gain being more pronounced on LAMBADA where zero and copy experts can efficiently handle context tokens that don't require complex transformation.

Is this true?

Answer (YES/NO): NO